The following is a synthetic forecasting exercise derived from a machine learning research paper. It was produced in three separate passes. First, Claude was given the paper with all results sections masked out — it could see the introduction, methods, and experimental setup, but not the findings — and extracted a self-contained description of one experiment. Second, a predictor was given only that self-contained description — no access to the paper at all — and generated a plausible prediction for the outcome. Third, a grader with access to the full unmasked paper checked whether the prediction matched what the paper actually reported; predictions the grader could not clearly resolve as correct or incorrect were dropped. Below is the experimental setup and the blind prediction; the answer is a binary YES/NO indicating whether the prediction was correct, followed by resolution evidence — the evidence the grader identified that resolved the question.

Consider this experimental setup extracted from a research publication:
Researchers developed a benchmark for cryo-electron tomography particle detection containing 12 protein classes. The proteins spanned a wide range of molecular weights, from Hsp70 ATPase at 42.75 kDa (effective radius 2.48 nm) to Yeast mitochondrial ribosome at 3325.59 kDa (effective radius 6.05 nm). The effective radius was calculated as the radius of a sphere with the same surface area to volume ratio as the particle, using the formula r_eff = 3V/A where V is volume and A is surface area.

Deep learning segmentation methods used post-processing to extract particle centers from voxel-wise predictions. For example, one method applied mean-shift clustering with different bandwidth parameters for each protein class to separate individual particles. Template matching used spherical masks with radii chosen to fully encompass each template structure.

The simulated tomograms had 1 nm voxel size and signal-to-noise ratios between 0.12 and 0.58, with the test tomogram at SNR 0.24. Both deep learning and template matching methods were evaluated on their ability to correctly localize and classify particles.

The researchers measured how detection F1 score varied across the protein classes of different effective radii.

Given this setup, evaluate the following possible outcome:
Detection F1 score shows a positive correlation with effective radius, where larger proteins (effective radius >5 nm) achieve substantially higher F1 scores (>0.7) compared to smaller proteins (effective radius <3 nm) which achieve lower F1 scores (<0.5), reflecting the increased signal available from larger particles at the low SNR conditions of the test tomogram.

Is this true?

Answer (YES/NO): NO